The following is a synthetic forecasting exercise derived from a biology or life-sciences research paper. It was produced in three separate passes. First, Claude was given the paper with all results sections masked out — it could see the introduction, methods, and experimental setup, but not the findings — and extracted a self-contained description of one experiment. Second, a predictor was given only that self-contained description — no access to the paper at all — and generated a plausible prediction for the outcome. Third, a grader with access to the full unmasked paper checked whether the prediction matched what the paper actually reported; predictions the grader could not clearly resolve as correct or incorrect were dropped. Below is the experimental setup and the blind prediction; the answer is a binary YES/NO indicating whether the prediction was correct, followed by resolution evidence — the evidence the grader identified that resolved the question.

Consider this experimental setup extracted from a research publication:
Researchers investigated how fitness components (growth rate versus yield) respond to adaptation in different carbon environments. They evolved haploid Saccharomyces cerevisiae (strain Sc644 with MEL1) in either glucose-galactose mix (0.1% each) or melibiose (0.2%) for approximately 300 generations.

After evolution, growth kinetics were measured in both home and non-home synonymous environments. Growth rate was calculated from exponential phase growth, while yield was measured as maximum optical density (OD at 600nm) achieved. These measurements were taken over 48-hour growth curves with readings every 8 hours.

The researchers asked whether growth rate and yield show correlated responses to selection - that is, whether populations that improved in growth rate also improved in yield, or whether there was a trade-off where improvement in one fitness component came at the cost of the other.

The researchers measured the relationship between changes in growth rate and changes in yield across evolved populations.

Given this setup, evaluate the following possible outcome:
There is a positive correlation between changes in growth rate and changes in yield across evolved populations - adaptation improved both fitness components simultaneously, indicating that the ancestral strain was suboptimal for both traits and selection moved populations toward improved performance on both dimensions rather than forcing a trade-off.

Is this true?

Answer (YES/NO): NO